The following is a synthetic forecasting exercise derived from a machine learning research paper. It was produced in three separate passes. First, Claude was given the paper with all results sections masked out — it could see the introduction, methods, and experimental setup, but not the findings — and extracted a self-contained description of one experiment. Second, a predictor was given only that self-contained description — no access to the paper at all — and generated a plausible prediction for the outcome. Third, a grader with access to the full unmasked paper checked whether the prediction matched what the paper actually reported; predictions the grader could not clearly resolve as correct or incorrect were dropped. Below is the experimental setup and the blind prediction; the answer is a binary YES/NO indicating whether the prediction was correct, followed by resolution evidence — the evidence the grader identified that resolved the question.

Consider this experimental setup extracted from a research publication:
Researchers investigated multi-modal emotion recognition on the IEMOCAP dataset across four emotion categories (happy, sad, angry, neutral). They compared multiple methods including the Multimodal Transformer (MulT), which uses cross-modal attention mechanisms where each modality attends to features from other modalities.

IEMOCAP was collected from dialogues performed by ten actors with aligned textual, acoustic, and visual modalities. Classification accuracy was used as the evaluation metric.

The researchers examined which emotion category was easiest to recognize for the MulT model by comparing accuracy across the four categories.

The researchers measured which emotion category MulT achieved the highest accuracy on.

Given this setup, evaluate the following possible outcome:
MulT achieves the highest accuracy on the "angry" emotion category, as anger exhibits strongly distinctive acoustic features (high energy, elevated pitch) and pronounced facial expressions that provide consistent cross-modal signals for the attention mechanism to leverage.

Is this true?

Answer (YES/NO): YES